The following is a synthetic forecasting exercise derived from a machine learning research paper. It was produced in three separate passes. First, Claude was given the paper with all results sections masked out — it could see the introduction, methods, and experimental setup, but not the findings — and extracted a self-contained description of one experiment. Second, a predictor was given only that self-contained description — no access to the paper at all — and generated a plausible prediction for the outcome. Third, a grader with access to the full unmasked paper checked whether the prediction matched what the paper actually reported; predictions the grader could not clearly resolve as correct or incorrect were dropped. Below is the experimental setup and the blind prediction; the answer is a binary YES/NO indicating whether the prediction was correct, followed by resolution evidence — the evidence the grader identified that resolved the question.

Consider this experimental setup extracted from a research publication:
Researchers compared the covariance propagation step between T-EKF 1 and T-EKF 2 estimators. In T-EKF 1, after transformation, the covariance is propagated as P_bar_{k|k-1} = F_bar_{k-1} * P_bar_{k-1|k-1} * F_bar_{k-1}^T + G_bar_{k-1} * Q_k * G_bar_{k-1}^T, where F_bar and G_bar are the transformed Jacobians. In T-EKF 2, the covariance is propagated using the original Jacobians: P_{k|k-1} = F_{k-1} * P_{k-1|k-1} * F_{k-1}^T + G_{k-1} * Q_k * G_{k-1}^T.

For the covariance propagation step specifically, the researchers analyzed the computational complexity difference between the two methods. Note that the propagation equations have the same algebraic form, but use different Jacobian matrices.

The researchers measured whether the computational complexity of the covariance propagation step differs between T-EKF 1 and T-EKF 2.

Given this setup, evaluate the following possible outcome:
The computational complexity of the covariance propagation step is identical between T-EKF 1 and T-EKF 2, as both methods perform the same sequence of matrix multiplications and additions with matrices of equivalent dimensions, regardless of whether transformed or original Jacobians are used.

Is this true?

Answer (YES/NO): YES